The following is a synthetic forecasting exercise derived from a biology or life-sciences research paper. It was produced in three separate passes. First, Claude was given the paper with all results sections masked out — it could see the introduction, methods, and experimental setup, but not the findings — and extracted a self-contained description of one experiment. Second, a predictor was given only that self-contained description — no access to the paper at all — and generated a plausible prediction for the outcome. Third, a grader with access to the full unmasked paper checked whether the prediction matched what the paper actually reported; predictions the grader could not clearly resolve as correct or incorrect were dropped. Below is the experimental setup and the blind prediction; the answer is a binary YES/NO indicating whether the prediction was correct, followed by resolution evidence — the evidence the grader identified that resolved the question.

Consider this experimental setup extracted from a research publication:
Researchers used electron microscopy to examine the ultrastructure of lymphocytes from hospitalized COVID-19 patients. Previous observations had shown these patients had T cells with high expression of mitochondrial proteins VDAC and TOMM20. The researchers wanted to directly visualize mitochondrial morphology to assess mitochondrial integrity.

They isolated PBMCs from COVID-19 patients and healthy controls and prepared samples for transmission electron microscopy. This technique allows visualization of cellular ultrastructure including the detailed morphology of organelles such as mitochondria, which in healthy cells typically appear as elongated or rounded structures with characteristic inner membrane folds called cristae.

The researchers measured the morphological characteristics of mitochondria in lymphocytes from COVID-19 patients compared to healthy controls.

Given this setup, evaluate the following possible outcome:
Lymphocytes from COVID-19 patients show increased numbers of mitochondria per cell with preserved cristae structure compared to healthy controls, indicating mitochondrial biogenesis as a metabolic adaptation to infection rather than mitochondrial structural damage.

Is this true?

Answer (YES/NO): NO